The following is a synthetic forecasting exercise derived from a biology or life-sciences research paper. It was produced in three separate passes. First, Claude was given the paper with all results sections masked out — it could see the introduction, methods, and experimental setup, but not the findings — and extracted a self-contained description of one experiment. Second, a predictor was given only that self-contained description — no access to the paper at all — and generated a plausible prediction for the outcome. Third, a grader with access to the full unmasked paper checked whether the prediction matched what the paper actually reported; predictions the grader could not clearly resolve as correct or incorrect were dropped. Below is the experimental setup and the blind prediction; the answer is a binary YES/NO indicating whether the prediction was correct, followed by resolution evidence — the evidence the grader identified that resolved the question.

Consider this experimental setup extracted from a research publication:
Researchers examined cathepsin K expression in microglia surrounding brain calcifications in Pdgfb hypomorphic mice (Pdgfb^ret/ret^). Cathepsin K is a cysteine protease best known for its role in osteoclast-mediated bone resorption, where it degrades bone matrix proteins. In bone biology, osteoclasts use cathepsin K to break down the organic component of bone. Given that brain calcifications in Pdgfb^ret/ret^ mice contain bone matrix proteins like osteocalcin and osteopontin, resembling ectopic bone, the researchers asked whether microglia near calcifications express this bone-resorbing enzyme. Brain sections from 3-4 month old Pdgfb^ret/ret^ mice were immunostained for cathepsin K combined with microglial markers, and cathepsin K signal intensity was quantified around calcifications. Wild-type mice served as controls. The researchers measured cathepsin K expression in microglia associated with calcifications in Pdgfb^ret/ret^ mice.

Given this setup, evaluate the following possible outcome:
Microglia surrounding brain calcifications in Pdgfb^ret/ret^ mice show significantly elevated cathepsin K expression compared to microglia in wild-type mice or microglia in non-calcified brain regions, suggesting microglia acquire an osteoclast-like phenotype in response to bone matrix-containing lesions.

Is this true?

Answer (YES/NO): YES